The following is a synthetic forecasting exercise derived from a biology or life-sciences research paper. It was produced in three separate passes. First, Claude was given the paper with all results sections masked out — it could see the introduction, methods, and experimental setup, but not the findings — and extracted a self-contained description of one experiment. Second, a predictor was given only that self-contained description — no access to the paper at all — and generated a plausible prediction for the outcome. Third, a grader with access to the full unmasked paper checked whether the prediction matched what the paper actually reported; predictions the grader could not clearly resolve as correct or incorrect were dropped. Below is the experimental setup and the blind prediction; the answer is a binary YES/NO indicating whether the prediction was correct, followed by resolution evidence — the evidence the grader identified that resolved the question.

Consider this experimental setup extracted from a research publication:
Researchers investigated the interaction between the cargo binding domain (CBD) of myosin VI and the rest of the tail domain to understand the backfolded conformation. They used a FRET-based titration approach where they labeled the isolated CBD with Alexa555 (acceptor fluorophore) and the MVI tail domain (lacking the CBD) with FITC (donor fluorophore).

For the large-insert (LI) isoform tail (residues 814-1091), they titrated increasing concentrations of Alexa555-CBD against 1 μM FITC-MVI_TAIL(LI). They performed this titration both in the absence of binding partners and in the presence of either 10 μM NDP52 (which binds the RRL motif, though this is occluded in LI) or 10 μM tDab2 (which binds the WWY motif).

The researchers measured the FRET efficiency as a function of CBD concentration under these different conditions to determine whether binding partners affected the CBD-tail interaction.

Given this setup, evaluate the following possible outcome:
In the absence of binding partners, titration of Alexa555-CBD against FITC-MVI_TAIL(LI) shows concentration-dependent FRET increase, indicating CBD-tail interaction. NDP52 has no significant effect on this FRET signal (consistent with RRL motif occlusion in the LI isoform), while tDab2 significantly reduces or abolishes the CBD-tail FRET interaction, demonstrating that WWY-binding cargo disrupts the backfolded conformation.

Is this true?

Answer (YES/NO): NO